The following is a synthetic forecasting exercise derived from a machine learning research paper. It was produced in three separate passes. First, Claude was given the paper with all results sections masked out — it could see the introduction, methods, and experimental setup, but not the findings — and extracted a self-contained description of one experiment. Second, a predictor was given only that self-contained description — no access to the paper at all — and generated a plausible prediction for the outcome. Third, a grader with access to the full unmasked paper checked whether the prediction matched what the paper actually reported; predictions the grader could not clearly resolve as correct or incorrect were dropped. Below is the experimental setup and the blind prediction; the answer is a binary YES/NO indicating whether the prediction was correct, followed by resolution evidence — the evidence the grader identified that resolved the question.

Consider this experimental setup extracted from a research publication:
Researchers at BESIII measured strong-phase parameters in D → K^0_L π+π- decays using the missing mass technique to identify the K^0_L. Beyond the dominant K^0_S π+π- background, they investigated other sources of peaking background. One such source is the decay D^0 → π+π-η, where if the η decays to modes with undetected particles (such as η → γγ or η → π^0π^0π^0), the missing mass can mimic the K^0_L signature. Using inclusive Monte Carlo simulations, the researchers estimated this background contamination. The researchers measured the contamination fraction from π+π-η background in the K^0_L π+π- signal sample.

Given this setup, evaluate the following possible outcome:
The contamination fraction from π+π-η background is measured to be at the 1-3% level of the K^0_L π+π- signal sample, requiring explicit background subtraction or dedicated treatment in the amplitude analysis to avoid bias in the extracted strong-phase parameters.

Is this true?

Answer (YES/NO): YES